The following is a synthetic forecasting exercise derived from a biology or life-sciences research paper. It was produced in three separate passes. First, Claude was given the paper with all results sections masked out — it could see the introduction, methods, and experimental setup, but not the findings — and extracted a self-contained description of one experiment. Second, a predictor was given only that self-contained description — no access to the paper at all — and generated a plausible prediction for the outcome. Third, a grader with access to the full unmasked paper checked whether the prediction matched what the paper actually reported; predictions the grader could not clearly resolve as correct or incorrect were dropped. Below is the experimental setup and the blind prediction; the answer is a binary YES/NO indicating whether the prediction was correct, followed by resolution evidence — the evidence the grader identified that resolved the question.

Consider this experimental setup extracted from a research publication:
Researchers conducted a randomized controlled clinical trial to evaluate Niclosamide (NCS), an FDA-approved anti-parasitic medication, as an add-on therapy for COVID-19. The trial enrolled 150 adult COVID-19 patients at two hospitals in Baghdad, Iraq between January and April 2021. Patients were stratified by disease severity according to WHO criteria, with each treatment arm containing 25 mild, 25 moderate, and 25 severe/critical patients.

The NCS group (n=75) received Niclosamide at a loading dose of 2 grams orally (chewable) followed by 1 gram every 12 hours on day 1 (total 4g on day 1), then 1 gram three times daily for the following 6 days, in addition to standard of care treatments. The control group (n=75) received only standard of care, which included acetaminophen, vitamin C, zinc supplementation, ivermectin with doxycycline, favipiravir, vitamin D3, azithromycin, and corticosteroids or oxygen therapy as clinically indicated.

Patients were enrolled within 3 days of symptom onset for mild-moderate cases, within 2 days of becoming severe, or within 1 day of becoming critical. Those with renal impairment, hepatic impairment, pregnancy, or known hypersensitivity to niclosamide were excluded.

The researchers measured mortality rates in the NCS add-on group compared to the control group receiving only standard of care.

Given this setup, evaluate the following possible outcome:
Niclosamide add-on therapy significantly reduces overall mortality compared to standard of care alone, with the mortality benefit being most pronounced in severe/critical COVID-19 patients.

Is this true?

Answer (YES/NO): NO